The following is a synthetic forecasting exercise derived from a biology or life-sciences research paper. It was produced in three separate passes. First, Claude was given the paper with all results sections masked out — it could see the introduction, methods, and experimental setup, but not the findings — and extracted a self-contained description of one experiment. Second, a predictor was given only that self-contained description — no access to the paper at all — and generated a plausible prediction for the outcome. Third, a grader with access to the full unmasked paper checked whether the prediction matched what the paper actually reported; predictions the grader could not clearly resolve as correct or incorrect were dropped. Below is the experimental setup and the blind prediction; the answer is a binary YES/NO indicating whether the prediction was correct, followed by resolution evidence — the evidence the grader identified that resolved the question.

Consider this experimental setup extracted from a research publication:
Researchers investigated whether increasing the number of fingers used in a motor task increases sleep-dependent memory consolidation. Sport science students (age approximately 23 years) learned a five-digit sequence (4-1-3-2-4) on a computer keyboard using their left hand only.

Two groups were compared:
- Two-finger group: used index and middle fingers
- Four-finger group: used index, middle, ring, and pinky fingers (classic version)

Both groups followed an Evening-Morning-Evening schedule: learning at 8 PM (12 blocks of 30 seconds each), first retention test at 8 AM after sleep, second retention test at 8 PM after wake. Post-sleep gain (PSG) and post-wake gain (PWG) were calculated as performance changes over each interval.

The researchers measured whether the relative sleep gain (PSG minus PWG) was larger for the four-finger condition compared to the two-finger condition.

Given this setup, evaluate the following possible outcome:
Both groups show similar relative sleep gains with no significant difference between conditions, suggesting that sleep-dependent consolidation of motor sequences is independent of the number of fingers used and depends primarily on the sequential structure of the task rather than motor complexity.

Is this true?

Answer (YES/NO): YES